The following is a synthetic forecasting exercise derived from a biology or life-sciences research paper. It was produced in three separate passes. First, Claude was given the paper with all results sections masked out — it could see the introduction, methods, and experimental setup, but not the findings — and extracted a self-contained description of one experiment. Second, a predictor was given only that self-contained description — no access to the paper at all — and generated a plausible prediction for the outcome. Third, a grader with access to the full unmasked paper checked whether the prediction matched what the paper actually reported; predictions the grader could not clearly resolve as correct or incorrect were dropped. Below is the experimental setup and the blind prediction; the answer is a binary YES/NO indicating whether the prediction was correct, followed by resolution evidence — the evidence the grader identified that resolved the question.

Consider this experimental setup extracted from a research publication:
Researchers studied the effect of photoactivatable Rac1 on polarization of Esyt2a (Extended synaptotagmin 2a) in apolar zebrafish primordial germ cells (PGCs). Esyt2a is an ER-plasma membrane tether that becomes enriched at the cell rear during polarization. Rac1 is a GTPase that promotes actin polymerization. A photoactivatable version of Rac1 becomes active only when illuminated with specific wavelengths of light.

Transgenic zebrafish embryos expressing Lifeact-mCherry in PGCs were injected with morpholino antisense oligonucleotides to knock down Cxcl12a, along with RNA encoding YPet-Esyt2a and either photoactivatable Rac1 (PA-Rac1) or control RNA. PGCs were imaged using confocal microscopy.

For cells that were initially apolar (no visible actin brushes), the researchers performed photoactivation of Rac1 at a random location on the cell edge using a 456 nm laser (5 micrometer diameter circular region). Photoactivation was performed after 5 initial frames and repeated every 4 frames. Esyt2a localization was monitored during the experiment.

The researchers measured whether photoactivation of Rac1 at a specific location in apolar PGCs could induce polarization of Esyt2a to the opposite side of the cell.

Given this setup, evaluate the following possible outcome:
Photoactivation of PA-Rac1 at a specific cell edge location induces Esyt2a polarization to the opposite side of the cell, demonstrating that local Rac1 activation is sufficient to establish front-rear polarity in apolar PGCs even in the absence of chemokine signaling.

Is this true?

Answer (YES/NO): YES